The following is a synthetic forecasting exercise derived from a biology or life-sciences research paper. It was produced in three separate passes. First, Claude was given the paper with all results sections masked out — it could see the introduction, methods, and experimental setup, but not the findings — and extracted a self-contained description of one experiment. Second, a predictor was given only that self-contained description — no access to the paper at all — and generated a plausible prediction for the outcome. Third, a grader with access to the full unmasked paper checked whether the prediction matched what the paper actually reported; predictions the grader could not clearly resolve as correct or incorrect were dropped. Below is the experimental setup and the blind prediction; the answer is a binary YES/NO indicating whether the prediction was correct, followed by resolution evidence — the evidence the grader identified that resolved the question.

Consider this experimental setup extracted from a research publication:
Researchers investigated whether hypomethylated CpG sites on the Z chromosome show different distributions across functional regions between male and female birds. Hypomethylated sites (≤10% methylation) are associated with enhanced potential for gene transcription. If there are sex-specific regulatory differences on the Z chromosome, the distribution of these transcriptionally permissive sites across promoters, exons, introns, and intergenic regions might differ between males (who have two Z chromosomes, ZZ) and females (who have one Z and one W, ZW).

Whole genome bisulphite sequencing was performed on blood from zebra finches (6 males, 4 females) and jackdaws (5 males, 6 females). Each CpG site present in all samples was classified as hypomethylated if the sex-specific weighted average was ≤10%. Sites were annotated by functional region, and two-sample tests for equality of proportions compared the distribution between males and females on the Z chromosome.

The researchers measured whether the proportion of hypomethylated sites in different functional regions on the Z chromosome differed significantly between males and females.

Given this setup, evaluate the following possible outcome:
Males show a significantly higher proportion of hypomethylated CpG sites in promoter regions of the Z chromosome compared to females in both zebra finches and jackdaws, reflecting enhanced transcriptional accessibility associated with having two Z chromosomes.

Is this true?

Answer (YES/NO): NO